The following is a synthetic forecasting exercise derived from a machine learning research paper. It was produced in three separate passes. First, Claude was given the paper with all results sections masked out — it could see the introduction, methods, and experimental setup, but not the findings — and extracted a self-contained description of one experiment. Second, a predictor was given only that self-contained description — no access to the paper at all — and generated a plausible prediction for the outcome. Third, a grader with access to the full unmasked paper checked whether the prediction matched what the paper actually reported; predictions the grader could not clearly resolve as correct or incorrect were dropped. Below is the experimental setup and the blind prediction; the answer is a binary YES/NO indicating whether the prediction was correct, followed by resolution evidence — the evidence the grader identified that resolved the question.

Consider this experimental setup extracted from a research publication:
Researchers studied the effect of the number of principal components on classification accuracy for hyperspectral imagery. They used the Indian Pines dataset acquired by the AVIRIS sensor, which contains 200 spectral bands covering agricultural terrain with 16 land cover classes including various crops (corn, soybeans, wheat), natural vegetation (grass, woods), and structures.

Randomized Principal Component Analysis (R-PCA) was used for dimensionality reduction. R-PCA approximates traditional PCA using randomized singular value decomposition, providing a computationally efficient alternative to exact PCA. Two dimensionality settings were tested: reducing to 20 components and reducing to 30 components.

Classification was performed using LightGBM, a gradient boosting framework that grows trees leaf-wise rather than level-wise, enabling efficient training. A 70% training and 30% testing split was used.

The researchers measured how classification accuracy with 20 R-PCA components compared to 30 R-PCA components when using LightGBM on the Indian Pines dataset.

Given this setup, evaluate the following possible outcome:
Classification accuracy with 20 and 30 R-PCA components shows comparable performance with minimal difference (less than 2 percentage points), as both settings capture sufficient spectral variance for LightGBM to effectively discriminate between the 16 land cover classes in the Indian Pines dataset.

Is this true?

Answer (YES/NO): NO